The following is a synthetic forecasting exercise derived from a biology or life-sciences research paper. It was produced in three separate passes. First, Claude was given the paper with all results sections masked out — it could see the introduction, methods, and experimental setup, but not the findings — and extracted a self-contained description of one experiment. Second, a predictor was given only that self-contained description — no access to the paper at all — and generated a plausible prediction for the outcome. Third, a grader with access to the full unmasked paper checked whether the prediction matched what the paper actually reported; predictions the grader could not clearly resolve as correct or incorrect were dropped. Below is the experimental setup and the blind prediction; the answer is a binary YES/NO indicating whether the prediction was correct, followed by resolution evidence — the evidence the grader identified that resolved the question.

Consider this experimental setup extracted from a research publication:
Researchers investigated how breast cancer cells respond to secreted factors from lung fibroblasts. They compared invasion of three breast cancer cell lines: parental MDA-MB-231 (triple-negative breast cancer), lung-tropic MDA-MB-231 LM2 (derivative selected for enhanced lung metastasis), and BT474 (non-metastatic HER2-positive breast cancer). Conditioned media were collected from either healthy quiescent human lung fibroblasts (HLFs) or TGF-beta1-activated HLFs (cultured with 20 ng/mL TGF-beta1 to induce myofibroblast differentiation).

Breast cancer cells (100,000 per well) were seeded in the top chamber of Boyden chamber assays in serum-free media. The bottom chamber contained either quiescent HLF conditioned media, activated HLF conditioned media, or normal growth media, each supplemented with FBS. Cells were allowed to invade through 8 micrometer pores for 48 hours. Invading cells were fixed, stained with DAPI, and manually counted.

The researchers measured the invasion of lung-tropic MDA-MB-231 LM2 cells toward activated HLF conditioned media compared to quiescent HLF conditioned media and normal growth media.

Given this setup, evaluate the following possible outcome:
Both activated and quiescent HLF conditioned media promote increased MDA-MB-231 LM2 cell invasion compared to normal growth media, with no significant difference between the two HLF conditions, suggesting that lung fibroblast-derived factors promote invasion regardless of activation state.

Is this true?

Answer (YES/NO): NO